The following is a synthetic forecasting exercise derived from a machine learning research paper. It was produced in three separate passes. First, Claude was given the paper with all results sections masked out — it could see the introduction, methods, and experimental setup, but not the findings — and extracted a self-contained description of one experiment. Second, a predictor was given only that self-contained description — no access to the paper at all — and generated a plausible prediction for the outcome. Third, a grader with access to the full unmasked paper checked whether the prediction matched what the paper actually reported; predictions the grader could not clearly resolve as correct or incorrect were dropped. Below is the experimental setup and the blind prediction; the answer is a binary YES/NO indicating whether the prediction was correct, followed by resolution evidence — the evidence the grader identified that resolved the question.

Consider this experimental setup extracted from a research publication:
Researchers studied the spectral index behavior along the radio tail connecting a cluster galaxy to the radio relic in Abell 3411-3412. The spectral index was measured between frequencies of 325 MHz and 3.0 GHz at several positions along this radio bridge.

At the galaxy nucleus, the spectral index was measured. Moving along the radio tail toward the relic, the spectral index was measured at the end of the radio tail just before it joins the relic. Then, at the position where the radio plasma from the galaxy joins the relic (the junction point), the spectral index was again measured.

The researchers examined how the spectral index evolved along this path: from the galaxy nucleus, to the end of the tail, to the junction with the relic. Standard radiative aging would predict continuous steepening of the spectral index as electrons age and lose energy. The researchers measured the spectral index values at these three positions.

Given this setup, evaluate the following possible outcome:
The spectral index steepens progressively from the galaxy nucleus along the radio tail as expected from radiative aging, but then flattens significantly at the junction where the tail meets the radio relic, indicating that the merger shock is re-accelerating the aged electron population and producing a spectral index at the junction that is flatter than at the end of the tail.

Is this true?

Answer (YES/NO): YES